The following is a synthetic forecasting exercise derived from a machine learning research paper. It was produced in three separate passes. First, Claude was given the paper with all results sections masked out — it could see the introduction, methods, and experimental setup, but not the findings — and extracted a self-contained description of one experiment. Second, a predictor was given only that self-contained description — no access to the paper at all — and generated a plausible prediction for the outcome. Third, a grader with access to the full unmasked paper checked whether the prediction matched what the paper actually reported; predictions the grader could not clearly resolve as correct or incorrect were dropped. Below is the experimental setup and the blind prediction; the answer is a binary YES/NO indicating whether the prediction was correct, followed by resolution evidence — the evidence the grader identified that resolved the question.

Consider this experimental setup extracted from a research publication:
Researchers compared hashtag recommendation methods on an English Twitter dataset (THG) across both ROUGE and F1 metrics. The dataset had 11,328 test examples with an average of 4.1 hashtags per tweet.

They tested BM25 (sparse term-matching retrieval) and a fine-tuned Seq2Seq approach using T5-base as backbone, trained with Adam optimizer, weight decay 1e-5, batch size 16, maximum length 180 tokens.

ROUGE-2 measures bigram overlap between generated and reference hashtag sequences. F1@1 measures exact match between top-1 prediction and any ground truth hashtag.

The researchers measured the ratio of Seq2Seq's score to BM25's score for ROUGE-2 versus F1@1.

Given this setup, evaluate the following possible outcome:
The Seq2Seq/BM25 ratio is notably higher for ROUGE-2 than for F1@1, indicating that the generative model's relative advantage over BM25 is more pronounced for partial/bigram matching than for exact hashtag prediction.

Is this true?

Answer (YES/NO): YES